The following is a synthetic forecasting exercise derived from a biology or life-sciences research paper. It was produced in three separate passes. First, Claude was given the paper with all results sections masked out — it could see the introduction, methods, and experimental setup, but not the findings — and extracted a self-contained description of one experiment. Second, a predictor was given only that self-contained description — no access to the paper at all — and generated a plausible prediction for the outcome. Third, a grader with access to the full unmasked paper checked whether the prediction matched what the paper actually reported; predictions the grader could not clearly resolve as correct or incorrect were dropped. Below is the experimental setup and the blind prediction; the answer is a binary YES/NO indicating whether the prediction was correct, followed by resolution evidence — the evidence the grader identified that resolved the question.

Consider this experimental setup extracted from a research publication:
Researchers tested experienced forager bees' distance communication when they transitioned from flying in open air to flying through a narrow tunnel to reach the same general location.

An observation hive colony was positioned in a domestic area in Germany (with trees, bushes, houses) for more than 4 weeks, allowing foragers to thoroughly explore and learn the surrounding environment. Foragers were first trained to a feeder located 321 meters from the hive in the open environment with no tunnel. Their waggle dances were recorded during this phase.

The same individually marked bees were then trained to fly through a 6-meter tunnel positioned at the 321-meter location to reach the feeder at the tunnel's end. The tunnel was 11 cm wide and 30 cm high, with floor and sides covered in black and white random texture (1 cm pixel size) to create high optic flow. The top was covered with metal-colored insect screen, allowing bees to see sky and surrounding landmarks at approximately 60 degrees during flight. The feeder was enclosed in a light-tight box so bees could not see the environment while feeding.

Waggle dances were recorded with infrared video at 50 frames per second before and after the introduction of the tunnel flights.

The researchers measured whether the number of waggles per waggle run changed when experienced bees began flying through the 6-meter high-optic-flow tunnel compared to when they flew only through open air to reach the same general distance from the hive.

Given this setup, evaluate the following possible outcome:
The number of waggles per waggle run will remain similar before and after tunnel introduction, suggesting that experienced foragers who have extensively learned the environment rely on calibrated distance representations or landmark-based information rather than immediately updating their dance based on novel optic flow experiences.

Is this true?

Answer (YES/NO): YES